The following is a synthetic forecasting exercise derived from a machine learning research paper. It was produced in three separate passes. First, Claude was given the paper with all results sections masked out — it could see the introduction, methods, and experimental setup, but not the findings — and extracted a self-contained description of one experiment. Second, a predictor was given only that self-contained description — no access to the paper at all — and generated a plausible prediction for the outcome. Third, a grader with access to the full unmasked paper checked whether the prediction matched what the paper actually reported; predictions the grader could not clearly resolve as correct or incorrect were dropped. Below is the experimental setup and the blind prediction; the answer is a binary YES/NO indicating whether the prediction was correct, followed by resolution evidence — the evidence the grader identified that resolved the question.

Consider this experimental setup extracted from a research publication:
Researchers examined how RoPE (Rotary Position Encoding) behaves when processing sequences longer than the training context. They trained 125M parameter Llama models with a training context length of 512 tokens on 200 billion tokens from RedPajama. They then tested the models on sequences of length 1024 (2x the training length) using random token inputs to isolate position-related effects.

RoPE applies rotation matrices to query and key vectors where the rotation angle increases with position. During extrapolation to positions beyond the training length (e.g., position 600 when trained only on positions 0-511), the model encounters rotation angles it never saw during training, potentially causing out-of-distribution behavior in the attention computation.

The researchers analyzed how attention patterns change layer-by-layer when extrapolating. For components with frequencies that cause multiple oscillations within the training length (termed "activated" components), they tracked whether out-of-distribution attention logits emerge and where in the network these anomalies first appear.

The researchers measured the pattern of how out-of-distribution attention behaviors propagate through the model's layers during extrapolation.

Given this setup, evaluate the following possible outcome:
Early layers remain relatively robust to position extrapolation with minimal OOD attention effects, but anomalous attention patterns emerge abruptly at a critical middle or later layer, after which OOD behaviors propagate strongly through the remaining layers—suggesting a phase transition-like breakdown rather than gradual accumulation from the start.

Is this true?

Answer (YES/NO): NO